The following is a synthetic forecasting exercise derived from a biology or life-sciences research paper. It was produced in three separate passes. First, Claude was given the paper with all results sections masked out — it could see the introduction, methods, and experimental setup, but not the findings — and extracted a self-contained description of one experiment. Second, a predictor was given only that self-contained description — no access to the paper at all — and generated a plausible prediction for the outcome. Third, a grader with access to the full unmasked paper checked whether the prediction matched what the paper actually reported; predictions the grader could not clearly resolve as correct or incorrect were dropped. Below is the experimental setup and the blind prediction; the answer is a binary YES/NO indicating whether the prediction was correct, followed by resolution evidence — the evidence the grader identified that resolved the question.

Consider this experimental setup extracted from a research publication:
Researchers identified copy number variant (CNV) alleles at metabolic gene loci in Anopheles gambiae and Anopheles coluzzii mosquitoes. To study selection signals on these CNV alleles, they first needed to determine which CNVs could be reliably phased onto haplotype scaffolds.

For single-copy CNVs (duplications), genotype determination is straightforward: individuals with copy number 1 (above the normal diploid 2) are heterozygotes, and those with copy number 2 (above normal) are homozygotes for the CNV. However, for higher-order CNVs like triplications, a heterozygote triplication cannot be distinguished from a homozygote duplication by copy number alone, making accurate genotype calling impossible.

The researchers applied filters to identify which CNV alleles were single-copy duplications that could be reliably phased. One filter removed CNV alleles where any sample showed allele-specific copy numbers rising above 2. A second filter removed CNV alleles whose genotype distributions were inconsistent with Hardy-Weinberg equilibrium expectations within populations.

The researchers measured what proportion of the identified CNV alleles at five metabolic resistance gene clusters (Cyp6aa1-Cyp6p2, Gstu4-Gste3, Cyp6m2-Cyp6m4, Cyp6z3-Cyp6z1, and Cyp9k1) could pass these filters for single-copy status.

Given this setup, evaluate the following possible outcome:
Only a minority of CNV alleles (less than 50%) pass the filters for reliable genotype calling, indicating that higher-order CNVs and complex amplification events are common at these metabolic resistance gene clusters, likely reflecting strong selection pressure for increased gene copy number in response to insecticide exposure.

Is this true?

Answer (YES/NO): NO